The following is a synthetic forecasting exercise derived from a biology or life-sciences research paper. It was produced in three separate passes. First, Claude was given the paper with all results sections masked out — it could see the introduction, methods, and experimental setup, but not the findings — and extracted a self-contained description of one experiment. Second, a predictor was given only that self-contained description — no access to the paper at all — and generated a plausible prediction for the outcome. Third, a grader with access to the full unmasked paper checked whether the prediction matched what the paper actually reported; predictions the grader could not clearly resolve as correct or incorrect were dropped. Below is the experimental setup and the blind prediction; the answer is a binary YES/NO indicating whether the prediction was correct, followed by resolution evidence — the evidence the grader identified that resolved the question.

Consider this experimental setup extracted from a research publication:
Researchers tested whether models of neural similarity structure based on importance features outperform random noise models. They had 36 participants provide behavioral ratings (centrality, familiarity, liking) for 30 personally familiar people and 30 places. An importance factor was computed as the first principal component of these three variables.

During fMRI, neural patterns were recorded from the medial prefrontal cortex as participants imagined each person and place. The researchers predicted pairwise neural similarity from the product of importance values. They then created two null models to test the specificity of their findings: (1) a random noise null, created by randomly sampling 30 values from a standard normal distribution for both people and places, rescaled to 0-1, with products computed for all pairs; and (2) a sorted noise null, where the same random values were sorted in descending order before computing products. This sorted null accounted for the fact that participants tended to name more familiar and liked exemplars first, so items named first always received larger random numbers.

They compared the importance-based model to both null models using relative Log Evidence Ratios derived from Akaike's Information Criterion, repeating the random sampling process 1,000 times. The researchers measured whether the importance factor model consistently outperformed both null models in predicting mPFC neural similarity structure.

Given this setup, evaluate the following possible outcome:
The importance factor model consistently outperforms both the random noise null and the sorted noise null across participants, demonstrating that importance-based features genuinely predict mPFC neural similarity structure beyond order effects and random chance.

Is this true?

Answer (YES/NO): YES